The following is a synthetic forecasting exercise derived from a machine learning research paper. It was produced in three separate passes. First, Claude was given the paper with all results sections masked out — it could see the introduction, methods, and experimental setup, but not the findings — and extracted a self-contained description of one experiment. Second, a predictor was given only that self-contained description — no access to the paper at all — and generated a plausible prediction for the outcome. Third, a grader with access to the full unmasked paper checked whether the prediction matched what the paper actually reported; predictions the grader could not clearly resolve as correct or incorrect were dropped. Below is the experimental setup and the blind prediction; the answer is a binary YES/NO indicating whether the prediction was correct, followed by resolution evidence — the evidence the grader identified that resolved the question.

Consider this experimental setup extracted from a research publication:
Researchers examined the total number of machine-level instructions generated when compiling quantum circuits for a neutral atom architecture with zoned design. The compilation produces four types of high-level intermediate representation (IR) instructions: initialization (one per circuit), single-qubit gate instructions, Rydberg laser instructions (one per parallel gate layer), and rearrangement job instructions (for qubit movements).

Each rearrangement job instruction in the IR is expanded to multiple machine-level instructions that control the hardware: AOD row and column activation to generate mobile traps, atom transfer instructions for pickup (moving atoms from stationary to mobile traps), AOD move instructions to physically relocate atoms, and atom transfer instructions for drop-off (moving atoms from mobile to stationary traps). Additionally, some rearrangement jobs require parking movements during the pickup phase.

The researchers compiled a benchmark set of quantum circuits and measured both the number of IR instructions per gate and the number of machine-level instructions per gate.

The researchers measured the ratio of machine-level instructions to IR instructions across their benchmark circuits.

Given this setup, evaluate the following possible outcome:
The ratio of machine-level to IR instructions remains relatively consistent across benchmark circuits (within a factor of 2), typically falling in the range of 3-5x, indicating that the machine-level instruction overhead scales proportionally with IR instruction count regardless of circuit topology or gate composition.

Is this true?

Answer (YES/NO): NO